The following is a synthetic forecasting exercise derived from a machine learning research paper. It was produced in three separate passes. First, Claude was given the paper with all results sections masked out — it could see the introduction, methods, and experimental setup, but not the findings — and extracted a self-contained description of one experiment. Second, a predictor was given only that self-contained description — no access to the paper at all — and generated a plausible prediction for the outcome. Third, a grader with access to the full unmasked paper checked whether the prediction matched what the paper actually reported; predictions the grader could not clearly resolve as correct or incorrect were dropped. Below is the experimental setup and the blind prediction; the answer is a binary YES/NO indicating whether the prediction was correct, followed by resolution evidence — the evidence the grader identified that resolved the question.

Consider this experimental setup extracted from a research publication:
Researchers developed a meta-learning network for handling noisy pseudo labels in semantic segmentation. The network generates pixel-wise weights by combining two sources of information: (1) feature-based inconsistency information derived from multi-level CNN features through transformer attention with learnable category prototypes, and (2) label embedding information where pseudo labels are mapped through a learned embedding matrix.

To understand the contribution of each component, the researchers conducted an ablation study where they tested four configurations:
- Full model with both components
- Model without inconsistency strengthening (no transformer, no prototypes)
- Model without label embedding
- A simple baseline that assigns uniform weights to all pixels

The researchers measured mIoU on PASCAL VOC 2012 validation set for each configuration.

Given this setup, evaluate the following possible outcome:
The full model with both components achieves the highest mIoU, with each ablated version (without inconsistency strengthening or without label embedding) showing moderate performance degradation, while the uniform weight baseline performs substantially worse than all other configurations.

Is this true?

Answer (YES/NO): YES